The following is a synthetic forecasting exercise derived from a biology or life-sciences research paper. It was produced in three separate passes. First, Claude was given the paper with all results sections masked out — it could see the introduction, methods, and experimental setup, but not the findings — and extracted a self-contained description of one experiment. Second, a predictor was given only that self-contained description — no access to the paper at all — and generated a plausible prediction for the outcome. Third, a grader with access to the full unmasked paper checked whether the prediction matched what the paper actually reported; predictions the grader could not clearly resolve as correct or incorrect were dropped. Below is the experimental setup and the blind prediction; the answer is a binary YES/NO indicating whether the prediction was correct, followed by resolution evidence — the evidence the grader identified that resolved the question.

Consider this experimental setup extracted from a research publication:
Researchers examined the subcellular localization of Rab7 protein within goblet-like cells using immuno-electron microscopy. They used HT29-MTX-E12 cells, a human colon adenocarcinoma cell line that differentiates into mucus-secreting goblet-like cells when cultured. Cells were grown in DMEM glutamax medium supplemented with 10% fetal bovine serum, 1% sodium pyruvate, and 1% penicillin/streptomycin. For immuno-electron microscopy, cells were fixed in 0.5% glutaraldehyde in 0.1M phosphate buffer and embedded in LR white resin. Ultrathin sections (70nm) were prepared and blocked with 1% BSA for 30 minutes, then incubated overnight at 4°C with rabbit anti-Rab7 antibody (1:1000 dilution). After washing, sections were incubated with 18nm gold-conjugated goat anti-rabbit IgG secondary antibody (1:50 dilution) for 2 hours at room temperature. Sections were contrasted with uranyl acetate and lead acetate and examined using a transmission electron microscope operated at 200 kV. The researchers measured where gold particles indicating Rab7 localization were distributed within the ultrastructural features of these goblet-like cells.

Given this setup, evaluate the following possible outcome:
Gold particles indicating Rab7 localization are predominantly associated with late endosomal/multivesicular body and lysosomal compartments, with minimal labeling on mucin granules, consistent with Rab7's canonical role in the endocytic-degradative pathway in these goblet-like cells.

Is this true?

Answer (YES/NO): NO